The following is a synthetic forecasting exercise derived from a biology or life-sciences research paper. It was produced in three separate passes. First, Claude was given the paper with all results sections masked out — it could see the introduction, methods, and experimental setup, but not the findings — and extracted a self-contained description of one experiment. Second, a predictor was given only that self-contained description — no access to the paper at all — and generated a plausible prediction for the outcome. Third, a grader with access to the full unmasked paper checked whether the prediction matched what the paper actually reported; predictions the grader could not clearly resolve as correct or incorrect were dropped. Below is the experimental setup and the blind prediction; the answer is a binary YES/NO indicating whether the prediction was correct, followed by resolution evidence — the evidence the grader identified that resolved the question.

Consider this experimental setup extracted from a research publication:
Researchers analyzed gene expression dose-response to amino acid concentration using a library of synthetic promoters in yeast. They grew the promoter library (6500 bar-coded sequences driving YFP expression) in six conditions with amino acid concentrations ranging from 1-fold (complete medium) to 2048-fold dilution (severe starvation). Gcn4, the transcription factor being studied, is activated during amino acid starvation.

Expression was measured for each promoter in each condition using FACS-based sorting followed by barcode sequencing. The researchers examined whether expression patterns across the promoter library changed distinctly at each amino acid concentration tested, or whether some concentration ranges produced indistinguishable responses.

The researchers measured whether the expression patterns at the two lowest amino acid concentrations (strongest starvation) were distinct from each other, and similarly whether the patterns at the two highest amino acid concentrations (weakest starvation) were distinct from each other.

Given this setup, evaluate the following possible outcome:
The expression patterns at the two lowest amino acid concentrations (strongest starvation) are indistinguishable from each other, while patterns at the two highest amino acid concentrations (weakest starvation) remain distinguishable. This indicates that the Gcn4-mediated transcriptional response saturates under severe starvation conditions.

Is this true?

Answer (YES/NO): NO